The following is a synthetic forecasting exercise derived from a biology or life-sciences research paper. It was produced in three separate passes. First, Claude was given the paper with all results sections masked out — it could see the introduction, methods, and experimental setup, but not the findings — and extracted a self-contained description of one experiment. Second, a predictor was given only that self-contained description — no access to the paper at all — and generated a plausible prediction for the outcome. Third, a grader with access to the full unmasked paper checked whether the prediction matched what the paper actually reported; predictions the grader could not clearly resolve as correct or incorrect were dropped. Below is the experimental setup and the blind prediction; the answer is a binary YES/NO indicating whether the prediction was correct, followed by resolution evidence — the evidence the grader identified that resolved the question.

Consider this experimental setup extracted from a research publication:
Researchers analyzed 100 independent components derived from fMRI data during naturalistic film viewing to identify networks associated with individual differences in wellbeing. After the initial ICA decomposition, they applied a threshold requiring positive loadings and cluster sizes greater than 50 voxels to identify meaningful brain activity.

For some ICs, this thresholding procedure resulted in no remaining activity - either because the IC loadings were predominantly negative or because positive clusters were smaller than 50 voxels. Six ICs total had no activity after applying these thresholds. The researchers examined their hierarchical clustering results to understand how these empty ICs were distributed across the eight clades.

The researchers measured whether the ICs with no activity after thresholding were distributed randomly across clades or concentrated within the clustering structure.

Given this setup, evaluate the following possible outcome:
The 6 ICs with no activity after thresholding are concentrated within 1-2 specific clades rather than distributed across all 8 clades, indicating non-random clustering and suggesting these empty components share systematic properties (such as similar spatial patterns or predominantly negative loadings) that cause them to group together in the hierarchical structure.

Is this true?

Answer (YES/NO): YES